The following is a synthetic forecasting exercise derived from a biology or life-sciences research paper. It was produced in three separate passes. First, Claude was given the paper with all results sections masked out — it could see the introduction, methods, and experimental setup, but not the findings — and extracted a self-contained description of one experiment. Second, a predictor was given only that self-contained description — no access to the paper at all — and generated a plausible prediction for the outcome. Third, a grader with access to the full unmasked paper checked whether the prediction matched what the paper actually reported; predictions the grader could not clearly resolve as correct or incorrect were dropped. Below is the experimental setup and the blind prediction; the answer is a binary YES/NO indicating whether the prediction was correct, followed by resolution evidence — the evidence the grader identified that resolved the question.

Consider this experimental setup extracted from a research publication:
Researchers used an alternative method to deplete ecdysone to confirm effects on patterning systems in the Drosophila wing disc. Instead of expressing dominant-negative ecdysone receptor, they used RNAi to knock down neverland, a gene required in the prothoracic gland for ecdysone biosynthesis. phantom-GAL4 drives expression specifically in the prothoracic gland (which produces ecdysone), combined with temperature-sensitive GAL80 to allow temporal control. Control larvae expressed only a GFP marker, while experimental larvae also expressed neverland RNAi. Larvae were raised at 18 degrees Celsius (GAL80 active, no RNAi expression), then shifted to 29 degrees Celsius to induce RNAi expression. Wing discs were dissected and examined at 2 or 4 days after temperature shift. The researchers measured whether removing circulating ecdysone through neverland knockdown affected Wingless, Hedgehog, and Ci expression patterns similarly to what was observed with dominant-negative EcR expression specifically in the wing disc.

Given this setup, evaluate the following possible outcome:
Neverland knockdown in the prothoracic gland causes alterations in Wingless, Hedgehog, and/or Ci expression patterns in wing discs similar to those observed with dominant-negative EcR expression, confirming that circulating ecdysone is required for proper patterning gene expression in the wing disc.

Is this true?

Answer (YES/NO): YES